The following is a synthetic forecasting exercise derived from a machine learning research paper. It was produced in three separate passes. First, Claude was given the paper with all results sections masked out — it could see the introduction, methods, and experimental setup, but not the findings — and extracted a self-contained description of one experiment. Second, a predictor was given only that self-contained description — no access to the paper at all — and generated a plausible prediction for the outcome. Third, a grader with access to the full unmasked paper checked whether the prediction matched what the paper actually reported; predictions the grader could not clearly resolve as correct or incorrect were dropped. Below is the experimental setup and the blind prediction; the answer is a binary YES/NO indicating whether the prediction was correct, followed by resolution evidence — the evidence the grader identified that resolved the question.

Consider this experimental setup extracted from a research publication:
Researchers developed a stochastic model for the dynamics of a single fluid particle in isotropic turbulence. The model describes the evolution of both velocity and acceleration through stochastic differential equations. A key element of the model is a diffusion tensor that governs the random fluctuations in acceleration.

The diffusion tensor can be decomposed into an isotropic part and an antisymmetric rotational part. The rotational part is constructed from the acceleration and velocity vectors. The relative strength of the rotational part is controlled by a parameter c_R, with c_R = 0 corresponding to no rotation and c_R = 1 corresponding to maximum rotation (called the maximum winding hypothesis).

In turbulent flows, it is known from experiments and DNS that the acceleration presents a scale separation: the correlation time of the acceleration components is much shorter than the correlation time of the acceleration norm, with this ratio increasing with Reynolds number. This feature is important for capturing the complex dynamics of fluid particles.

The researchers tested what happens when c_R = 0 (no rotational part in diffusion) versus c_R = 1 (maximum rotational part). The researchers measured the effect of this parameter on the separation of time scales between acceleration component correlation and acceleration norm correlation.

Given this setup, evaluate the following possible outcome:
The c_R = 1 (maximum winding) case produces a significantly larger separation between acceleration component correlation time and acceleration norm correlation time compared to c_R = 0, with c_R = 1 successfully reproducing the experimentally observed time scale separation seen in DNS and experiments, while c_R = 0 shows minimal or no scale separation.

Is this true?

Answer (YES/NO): YES